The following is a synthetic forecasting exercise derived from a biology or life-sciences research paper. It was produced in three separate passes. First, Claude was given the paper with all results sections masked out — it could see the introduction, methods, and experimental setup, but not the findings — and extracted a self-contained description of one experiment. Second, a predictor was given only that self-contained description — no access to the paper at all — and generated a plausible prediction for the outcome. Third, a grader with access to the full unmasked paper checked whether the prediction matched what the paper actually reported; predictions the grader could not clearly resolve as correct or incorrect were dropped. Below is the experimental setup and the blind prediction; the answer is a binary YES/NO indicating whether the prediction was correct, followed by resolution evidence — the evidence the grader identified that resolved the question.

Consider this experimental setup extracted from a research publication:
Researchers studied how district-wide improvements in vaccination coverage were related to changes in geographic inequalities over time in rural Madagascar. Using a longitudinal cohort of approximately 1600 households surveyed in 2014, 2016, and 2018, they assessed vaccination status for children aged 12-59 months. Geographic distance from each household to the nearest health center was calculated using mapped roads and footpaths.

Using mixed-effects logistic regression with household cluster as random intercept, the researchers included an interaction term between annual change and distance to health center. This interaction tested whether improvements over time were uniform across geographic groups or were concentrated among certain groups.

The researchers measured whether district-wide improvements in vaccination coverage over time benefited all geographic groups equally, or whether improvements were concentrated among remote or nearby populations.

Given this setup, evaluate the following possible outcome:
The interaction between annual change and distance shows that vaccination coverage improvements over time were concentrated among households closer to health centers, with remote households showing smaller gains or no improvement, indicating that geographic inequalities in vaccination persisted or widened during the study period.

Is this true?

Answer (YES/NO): NO